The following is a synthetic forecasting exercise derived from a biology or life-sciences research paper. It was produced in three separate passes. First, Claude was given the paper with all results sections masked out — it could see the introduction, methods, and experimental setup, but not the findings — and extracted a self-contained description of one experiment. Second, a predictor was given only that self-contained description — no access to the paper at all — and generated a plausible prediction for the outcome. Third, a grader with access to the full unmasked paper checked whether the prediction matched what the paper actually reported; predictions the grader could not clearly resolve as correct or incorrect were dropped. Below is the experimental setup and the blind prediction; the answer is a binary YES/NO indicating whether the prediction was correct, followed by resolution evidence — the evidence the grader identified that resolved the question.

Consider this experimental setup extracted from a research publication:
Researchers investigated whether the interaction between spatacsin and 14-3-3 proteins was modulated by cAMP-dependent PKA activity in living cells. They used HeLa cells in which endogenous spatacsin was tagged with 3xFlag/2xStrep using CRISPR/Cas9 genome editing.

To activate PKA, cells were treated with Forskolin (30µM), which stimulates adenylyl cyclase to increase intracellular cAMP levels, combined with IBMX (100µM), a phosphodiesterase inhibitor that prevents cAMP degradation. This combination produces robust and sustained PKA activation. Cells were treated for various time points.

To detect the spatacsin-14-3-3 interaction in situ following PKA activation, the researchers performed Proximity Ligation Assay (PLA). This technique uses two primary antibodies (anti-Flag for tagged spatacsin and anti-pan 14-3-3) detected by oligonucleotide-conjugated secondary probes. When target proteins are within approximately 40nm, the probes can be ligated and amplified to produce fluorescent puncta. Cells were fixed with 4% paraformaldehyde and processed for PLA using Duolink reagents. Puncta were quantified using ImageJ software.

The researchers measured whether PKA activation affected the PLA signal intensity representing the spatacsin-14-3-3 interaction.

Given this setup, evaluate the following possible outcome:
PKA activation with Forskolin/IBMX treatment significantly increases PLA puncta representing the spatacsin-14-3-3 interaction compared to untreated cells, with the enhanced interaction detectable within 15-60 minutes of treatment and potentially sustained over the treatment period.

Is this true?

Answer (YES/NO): YES